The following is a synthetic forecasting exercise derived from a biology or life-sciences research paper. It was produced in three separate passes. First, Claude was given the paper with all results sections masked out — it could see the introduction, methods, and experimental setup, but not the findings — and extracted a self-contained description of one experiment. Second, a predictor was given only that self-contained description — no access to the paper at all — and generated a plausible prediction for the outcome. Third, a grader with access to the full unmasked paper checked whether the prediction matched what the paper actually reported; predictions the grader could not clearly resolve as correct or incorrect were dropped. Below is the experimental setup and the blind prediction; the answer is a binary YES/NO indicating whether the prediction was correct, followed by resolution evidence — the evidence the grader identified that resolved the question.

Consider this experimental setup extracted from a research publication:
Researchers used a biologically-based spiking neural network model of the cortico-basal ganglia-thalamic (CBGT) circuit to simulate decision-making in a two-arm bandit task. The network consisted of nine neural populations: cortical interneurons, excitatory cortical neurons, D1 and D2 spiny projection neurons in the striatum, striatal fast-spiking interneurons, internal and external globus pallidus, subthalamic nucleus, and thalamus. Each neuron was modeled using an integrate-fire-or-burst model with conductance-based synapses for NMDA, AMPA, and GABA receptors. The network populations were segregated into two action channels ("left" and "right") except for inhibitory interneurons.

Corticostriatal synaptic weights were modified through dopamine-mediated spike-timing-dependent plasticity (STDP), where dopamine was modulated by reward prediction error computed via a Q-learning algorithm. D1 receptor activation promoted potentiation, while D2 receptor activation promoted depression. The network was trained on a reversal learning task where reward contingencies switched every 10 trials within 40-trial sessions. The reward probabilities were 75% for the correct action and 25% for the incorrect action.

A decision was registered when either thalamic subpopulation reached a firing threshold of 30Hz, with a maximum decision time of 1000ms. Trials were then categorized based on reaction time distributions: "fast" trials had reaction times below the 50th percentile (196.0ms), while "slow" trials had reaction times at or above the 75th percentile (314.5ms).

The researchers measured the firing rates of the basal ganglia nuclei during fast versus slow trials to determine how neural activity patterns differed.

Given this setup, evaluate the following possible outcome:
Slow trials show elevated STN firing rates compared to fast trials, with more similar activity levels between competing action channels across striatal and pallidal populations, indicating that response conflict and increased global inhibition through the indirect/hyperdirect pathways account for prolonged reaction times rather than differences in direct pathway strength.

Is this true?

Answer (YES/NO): NO